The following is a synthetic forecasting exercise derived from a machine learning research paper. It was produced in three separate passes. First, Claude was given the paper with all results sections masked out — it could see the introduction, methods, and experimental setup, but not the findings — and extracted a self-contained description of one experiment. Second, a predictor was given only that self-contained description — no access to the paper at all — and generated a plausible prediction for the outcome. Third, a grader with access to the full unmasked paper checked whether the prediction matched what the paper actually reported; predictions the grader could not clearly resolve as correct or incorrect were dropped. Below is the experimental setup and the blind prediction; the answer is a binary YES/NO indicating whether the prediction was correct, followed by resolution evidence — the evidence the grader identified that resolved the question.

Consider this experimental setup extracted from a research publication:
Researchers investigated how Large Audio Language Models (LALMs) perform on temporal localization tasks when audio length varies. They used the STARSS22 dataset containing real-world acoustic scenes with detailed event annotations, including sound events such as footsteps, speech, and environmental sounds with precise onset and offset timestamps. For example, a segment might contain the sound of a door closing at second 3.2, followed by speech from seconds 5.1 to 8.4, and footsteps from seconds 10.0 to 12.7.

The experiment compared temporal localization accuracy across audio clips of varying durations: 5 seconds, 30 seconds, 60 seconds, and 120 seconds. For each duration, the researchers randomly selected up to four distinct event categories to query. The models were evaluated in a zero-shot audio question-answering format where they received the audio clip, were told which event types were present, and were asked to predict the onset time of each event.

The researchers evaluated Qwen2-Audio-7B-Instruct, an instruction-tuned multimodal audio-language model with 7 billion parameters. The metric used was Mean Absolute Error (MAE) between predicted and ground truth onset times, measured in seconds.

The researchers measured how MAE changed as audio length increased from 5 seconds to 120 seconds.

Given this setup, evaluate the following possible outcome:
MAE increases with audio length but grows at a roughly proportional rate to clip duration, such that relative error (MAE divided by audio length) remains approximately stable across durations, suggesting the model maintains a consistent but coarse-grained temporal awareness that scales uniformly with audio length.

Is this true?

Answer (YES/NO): NO